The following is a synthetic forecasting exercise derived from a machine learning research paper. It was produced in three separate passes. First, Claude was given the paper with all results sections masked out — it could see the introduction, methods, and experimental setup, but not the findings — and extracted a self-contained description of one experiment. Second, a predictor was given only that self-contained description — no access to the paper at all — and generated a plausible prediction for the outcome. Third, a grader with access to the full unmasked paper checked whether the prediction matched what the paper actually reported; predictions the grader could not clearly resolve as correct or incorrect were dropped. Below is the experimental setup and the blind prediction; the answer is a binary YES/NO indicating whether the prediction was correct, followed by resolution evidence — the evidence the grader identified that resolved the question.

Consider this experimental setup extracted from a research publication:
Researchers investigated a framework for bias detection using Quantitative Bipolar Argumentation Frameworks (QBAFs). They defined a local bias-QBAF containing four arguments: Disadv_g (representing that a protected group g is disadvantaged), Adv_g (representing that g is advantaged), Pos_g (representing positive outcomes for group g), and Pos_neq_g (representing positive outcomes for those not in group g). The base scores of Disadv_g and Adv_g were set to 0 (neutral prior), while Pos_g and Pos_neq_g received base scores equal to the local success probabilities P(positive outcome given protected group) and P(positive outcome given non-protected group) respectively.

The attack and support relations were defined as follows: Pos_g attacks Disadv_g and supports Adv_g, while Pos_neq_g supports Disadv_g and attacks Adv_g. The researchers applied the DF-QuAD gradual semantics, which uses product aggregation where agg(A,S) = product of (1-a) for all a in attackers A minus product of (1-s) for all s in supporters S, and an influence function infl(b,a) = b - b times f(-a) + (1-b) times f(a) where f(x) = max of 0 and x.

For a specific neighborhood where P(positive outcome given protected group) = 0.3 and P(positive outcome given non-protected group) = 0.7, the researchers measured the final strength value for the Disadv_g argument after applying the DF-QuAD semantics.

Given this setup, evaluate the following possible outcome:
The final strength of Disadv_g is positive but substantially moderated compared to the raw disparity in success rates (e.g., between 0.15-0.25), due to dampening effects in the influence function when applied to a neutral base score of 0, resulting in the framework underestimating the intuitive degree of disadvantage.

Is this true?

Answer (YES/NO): NO